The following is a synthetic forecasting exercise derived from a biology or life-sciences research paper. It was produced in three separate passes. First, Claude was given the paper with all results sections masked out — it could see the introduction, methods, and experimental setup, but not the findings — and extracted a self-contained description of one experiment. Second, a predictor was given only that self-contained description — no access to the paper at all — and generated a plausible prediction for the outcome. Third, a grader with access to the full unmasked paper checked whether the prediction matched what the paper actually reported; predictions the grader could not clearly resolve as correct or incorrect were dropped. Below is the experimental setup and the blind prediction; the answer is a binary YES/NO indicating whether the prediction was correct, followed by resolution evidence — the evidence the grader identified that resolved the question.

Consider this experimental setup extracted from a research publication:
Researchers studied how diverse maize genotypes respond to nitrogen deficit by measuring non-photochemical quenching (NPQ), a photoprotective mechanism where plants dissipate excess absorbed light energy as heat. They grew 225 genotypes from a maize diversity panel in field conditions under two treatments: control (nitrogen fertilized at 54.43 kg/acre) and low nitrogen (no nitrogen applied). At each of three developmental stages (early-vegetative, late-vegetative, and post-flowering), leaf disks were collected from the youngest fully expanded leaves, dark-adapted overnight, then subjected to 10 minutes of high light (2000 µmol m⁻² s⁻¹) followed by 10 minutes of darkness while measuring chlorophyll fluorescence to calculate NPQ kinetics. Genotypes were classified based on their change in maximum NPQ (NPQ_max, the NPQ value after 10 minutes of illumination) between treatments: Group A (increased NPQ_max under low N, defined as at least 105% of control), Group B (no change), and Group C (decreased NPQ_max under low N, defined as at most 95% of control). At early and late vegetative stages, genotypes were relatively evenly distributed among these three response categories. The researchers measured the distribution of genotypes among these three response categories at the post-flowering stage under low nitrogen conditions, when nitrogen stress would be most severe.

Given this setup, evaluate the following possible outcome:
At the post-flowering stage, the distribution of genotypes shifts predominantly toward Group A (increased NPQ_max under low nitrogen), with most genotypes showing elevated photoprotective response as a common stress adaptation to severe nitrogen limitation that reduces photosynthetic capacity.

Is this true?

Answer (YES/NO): NO